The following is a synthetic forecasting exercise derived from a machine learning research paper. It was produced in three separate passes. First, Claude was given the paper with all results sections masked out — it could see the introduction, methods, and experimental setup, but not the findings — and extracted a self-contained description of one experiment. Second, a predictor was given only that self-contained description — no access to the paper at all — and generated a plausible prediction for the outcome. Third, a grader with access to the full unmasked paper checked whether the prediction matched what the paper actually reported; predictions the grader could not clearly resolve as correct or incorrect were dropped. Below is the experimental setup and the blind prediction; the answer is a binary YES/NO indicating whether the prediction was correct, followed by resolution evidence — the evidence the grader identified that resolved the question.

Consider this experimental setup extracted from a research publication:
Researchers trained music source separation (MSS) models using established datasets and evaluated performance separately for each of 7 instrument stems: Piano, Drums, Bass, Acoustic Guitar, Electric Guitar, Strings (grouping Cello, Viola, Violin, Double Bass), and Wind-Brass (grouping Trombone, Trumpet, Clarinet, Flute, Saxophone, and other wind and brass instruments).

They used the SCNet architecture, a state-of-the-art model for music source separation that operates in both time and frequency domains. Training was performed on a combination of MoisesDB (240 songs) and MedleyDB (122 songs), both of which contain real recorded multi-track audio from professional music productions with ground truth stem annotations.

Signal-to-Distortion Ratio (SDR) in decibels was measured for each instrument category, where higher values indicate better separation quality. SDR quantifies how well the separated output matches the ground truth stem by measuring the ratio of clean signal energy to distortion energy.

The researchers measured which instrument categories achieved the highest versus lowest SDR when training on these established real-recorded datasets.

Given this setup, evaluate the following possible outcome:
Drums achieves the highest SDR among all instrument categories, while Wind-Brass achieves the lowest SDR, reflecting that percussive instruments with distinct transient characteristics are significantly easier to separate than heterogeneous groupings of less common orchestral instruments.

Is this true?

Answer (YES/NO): YES